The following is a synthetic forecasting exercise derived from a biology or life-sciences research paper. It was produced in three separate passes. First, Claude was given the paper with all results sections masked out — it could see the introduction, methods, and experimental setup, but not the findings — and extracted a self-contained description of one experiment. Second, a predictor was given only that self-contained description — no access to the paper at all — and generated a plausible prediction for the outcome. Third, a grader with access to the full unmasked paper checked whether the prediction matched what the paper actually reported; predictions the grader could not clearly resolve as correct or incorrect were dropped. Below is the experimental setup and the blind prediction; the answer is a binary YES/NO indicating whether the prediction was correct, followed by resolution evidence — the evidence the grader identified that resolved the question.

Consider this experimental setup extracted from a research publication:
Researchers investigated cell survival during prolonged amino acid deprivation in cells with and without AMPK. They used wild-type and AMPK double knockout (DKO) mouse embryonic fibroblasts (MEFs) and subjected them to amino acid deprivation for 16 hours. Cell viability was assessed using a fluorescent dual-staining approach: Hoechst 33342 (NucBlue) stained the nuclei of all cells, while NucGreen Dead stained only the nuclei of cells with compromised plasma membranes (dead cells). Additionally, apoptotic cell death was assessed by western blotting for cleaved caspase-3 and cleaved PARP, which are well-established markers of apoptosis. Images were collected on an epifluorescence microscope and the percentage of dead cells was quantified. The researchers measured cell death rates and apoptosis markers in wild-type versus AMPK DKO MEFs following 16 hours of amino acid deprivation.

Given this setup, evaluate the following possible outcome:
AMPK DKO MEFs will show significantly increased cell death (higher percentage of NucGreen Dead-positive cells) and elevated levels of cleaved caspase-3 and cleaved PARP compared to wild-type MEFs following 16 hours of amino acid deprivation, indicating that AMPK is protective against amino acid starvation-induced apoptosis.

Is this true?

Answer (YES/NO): YES